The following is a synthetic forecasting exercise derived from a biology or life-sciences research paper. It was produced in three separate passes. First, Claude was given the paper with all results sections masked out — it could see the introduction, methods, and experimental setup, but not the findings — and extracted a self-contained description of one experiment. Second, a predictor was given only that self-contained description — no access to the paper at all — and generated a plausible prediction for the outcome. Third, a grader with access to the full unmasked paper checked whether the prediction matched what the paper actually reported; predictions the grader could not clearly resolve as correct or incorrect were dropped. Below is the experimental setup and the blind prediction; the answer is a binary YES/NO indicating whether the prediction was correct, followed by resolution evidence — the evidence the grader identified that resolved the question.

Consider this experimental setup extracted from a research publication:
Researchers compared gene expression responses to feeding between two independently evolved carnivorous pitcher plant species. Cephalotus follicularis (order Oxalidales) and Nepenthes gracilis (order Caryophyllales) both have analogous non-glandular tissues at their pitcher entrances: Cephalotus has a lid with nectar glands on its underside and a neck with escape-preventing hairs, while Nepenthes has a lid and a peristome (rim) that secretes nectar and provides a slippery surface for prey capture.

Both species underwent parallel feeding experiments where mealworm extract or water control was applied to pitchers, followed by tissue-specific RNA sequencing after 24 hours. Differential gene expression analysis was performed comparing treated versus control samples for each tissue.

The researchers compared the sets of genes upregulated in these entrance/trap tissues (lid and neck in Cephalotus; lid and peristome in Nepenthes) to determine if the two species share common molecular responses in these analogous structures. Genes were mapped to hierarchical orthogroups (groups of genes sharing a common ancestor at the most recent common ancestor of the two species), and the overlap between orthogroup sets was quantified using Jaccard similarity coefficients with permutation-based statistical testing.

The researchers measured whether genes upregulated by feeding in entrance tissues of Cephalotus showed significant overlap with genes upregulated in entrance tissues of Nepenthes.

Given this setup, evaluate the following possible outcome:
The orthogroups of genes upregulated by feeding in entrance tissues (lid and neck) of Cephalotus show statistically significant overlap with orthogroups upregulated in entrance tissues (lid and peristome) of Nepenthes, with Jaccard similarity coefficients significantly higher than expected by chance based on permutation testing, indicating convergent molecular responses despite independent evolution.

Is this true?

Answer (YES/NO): NO